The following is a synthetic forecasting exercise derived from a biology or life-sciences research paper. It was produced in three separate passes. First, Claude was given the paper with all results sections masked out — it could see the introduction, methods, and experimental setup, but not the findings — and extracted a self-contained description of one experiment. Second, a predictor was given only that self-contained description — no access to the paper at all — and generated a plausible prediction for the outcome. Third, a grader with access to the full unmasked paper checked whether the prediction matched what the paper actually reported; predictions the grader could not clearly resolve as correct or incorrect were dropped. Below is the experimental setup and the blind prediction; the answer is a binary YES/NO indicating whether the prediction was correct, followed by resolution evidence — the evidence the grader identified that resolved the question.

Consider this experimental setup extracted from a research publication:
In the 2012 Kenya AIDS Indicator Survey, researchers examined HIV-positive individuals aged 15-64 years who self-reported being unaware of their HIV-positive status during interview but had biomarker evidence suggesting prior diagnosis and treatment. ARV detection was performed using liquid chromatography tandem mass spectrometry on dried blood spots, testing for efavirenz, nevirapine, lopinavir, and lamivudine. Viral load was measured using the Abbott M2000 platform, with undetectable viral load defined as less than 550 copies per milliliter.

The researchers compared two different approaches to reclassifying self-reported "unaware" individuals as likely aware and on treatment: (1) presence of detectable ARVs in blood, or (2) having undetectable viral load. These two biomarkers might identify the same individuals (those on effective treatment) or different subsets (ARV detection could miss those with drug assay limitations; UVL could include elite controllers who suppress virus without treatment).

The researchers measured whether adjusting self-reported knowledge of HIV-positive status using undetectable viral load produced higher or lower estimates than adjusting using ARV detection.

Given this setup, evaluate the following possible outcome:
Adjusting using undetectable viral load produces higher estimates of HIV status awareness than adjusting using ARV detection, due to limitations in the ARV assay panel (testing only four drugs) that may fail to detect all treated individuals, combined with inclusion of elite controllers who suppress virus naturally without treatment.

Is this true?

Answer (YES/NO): YES